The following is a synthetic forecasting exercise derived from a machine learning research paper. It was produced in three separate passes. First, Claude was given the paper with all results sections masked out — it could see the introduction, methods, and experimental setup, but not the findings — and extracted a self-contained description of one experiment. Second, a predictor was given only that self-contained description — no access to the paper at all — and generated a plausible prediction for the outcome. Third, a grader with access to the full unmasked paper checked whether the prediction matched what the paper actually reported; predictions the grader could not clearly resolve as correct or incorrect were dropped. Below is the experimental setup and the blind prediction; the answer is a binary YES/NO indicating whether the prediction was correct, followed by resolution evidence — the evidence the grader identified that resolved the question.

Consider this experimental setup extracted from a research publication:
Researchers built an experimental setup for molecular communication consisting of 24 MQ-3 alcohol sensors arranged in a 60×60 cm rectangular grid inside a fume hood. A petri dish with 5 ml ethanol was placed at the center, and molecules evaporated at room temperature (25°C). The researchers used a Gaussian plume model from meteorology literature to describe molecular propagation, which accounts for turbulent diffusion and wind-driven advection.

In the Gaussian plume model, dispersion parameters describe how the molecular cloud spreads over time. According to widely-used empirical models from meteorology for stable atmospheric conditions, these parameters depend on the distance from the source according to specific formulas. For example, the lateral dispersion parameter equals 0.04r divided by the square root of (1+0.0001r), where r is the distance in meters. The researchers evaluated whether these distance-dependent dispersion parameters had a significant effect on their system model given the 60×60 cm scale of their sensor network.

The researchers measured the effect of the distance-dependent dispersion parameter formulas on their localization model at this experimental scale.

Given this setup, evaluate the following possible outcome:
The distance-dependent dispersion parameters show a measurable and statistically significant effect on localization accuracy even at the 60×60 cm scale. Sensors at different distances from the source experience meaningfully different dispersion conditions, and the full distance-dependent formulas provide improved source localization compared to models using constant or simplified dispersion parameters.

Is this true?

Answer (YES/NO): NO